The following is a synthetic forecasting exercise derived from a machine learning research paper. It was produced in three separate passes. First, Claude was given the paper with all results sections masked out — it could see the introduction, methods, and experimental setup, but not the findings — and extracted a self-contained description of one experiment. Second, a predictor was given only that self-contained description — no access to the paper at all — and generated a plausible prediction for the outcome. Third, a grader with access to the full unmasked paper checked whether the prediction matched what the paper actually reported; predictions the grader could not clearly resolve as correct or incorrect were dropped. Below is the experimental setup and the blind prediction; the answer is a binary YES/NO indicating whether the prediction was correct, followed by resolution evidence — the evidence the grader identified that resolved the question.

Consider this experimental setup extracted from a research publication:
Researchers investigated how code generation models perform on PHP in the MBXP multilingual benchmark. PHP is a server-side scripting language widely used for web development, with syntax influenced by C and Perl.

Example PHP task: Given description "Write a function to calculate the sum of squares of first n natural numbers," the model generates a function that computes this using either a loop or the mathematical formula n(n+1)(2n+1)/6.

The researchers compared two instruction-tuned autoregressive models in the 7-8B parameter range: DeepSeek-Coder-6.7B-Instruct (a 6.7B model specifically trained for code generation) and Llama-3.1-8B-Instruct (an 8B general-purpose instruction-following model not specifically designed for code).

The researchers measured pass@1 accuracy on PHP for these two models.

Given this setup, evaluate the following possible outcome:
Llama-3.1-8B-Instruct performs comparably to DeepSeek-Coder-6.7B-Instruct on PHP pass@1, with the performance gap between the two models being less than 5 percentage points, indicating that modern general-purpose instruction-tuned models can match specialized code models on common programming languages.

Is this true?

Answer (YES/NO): NO